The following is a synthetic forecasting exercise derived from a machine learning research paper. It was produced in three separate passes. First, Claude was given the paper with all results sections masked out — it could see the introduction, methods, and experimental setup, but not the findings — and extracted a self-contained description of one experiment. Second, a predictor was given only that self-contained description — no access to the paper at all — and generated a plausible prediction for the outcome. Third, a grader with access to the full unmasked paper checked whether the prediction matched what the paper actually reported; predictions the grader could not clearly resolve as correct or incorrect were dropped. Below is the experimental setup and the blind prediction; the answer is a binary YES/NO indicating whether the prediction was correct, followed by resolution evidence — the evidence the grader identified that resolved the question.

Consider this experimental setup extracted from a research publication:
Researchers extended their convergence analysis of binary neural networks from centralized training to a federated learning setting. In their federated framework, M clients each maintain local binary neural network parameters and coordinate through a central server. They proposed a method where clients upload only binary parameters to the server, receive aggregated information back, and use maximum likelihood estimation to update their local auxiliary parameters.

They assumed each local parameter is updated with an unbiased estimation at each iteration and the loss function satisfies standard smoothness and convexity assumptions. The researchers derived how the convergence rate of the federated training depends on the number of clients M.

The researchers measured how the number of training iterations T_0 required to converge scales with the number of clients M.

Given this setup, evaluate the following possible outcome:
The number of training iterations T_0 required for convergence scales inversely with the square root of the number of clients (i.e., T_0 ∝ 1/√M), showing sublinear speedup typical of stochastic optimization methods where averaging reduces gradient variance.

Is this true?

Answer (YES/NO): NO